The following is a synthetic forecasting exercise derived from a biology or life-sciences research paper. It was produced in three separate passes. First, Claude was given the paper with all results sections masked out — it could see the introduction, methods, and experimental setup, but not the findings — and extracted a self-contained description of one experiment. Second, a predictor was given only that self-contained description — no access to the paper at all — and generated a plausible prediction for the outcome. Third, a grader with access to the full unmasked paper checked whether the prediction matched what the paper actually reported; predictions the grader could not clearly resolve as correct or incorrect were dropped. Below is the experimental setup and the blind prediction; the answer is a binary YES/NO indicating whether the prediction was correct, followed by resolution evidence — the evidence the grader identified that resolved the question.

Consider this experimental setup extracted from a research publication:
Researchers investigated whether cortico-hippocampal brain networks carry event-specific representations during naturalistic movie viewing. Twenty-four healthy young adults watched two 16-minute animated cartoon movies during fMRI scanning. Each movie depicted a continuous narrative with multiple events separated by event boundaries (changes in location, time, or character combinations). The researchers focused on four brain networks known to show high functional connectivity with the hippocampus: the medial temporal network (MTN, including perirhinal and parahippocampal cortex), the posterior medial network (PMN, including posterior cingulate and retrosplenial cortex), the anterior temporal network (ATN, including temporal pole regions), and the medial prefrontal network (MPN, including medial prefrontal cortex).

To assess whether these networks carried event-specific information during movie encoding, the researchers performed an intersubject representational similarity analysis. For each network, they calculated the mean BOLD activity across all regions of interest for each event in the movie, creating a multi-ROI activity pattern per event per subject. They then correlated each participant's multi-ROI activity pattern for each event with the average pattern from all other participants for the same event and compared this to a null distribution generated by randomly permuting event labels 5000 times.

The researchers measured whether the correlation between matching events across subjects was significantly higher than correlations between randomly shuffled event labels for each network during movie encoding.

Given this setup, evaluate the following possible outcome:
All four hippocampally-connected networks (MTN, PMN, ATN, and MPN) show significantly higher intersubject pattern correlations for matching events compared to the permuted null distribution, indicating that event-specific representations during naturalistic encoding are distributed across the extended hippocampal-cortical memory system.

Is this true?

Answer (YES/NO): YES